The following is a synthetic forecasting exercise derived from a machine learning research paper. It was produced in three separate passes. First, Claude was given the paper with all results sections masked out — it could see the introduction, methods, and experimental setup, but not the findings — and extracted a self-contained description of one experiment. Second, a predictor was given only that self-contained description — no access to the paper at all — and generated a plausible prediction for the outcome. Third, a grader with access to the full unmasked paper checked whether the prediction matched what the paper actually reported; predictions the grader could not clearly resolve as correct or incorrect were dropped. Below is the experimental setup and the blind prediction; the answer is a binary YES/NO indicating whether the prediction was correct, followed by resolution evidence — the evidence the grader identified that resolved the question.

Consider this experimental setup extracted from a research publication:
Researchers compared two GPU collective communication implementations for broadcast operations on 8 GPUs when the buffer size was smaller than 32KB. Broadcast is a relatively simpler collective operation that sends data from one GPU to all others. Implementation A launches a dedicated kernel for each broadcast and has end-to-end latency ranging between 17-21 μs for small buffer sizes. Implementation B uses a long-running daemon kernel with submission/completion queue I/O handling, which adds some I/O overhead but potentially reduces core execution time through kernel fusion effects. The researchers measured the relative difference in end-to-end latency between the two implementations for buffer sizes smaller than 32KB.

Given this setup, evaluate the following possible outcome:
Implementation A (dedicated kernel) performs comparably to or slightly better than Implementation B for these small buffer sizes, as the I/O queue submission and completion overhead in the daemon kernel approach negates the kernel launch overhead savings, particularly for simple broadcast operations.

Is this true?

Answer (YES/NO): NO